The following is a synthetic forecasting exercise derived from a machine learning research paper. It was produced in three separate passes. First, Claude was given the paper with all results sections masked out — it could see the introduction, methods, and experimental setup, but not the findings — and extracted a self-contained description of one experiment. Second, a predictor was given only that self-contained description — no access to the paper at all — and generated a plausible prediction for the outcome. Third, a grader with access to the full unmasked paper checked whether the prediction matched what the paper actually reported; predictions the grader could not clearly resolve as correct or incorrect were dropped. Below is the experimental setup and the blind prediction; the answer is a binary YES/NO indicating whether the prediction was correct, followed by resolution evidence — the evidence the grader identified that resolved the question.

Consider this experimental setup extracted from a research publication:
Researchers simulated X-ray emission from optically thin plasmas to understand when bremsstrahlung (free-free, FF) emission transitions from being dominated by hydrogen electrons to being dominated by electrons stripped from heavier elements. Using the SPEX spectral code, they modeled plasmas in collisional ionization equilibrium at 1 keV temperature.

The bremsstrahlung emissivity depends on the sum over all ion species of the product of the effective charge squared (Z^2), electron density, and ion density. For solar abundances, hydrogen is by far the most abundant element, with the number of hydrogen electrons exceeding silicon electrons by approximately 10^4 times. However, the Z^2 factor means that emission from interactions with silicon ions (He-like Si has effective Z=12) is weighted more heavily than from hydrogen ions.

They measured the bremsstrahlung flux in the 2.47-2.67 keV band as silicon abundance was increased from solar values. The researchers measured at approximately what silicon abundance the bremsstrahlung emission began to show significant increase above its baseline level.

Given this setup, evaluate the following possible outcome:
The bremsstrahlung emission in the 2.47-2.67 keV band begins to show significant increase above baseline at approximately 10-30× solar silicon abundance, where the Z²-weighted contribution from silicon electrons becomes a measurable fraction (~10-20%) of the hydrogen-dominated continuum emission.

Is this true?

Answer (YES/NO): NO